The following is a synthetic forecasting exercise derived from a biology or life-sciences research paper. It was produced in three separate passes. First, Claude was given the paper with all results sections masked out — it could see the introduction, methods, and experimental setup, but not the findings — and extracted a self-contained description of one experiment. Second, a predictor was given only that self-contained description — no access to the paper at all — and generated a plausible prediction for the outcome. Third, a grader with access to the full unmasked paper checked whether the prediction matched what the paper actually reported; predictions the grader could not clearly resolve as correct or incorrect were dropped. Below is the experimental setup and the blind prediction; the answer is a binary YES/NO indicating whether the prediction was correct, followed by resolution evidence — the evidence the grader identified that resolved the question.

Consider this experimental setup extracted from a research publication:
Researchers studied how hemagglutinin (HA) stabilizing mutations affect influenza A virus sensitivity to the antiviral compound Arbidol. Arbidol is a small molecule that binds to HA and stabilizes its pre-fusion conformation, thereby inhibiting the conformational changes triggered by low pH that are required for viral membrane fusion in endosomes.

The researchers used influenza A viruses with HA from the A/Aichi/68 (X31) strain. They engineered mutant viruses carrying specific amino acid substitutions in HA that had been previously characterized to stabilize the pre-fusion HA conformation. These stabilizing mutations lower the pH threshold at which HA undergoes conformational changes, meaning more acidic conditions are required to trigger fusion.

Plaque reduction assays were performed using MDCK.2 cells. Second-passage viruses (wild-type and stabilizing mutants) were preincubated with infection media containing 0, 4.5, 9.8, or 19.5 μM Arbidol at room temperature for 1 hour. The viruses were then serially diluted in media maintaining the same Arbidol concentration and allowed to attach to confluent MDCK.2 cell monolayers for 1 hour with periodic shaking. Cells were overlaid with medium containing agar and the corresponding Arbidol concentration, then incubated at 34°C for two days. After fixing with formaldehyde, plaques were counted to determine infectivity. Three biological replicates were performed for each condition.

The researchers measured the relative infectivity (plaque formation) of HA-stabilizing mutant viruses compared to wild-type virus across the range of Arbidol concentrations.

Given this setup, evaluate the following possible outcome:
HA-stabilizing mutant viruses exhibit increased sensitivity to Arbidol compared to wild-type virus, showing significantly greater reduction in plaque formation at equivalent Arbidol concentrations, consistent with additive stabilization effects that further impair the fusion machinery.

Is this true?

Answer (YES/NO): YES